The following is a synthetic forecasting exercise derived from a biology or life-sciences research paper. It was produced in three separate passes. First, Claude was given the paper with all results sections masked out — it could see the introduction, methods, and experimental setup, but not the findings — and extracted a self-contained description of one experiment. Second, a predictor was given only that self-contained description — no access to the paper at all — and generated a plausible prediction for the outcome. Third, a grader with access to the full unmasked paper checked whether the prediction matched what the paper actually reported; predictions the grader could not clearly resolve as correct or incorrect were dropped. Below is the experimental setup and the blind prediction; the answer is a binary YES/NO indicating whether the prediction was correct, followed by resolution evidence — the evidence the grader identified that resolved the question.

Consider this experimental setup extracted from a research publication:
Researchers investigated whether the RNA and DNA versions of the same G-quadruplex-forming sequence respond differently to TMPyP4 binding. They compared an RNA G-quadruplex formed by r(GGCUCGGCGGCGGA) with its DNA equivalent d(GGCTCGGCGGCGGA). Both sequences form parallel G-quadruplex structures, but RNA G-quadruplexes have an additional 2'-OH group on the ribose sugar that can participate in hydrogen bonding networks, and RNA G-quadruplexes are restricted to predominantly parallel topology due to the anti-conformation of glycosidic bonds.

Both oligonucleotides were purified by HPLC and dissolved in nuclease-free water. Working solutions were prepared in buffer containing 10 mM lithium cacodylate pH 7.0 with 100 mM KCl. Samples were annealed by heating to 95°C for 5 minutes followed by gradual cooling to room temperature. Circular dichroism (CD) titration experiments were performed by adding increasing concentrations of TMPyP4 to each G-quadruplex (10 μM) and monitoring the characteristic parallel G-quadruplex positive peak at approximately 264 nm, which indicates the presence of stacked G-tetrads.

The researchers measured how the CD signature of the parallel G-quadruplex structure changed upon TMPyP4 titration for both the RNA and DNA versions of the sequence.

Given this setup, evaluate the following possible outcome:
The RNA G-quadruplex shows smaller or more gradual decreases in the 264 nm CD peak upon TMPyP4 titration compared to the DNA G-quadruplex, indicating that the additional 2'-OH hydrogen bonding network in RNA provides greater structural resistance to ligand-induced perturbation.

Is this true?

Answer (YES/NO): NO